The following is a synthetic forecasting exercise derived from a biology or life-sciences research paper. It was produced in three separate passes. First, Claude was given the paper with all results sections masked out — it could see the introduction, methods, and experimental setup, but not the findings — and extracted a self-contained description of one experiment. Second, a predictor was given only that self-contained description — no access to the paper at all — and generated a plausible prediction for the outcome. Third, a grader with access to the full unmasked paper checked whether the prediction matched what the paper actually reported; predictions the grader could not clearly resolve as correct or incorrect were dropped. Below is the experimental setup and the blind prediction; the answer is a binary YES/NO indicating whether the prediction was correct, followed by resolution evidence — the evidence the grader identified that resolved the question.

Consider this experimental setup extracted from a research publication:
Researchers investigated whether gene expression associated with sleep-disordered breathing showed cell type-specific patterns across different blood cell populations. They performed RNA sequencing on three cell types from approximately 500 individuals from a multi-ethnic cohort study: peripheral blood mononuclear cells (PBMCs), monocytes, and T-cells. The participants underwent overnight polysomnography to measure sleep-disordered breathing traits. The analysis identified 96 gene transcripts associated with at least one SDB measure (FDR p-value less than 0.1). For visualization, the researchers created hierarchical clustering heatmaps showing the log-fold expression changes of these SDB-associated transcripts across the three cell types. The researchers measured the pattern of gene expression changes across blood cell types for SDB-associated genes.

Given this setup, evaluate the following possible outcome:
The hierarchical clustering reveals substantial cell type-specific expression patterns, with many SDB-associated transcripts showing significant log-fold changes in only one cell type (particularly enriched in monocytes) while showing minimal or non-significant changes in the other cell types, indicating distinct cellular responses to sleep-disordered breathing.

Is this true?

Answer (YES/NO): NO